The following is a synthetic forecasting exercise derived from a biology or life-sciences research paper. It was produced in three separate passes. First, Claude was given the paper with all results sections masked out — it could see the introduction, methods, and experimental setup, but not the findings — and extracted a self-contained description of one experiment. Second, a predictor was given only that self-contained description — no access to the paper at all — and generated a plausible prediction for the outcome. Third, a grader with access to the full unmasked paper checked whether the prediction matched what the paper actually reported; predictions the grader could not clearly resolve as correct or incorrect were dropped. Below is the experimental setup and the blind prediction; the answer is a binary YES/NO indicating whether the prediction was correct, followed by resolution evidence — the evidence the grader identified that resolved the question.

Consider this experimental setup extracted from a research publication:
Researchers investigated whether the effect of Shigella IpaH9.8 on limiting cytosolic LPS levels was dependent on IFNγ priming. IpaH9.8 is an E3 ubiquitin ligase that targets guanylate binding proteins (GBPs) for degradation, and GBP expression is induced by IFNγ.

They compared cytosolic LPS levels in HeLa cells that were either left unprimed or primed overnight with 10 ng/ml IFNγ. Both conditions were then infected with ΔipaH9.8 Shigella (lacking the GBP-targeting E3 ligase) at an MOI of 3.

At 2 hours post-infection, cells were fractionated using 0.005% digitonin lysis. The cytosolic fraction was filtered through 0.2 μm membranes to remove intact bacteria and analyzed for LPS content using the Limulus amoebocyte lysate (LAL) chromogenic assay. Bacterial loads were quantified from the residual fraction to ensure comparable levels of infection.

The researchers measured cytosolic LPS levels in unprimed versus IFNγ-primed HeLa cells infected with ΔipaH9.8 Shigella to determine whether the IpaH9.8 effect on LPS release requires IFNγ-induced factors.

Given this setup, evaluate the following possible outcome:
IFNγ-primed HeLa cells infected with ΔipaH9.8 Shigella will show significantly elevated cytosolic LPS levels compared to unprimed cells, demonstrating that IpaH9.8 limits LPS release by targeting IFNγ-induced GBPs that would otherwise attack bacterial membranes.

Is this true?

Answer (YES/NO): YES